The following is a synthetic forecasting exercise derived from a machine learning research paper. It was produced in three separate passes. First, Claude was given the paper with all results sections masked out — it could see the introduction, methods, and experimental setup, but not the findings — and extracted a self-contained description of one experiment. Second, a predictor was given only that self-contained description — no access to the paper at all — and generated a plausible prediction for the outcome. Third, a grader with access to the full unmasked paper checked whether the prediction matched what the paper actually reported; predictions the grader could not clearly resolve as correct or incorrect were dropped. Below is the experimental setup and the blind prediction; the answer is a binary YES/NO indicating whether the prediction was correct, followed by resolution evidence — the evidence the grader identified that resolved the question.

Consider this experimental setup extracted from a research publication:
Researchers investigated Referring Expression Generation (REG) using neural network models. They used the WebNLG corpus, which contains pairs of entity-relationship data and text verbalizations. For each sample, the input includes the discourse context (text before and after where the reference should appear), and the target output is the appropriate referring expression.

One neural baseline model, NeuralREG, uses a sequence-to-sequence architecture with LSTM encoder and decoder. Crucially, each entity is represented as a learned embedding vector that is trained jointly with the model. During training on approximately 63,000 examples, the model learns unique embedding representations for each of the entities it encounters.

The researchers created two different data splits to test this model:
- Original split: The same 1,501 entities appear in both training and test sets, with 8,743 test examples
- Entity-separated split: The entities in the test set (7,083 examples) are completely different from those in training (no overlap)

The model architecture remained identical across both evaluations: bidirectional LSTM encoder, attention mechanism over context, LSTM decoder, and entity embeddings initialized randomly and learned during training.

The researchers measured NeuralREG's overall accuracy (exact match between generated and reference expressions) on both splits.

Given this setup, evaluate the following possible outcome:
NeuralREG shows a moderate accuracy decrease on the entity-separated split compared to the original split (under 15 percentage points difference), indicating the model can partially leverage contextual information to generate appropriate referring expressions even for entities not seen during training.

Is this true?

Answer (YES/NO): NO